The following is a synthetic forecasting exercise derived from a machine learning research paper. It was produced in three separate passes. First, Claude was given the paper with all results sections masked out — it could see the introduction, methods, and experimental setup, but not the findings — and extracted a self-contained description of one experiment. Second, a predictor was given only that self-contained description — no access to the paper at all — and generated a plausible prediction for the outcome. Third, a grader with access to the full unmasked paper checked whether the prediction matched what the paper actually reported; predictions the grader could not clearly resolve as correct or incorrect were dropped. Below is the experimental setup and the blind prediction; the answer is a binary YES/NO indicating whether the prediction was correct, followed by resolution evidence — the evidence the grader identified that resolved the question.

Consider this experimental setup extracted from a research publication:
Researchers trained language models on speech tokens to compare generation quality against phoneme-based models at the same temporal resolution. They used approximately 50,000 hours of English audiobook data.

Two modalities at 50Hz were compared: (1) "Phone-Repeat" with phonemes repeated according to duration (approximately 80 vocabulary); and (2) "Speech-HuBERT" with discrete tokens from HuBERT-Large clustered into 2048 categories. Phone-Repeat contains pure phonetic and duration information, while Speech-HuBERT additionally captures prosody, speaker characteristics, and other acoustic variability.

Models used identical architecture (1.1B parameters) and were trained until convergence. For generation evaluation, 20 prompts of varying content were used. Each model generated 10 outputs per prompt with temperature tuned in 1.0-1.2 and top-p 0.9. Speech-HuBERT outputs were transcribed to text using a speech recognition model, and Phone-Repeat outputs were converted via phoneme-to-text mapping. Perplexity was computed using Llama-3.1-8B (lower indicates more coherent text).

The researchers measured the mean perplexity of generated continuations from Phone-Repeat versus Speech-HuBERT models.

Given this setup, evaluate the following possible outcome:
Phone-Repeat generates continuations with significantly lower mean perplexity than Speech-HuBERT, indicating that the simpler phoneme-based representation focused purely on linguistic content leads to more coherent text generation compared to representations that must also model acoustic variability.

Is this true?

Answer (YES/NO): YES